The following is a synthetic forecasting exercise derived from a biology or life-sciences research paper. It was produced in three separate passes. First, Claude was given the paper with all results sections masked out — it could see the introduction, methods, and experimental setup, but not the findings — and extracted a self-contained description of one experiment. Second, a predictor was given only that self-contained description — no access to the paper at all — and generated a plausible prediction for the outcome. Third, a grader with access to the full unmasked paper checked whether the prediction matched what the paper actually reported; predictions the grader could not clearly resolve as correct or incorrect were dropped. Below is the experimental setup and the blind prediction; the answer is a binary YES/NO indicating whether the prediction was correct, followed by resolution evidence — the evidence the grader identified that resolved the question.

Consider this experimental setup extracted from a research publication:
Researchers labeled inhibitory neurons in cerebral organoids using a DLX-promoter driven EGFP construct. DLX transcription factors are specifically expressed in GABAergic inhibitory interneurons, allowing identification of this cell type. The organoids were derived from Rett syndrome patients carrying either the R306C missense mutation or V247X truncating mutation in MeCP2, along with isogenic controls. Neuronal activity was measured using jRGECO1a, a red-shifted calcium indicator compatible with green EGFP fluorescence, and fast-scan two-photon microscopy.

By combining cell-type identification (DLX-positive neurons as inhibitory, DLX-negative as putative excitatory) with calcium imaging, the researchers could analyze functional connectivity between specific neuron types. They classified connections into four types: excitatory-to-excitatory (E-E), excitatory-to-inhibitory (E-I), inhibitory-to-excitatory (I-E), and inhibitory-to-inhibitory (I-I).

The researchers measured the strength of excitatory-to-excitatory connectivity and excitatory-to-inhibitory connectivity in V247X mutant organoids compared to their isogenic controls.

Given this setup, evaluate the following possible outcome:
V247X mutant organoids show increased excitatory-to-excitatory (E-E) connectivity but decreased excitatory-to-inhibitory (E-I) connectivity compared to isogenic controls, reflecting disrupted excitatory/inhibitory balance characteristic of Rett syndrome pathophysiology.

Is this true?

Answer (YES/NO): YES